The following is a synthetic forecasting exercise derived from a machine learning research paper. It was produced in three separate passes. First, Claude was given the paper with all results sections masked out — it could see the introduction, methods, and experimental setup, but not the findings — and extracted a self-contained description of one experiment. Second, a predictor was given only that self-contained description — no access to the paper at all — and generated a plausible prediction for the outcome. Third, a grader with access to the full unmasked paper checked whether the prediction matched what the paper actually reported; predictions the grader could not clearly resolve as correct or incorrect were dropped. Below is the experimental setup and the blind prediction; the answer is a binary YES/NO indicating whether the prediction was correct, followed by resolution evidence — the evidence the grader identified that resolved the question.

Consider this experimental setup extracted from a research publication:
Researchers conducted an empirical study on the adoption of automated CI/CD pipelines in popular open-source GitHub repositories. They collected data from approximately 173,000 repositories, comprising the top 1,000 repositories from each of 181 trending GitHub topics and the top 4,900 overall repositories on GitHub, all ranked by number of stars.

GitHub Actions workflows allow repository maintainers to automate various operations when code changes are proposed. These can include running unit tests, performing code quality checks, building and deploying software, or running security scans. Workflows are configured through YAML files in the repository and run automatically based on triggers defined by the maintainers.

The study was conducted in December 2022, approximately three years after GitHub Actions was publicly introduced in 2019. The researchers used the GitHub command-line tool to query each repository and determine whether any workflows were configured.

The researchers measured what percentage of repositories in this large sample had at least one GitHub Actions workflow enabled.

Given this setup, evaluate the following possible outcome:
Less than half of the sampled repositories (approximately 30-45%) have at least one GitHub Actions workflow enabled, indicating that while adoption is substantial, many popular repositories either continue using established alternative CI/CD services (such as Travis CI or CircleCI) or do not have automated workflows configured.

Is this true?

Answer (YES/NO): YES